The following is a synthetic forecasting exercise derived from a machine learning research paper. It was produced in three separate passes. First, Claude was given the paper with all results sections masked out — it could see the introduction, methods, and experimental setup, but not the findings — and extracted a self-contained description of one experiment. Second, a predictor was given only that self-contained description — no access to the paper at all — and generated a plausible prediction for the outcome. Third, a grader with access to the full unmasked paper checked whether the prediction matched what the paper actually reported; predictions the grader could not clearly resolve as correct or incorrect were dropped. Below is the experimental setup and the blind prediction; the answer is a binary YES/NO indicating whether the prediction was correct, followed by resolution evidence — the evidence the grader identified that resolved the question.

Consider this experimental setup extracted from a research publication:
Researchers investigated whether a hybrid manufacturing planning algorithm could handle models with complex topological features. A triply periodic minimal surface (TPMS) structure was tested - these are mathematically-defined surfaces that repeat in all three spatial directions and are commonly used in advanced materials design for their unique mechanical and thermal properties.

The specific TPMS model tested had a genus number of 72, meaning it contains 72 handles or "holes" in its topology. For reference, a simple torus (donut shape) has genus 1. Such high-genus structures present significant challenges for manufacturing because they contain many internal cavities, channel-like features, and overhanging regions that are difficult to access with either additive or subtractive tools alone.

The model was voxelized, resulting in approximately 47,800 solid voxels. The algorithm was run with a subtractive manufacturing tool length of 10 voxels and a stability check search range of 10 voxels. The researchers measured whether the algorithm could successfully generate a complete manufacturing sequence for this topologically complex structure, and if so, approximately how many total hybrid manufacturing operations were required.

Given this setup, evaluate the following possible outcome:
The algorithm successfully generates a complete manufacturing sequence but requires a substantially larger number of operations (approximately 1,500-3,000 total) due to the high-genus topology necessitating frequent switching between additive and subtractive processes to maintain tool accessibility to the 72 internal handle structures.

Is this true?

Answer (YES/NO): NO